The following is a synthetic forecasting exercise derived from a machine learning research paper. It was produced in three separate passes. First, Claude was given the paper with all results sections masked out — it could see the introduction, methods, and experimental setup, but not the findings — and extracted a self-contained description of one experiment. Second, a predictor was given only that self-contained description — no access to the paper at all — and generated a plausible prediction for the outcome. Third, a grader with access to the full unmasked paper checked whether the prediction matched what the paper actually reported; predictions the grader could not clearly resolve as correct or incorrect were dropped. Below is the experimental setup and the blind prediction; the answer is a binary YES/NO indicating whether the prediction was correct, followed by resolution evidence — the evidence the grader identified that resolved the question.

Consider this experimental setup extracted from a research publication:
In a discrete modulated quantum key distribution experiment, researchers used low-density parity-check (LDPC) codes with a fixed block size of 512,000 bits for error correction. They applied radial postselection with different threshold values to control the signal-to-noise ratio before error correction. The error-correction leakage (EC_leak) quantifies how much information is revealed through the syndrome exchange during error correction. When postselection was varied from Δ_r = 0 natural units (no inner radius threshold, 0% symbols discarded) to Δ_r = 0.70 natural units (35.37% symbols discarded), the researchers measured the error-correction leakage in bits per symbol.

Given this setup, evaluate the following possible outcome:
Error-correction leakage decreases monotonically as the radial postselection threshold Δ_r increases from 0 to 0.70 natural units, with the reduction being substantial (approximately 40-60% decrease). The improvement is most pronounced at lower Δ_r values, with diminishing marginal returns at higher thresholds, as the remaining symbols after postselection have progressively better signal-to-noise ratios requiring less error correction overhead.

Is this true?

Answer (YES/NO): NO